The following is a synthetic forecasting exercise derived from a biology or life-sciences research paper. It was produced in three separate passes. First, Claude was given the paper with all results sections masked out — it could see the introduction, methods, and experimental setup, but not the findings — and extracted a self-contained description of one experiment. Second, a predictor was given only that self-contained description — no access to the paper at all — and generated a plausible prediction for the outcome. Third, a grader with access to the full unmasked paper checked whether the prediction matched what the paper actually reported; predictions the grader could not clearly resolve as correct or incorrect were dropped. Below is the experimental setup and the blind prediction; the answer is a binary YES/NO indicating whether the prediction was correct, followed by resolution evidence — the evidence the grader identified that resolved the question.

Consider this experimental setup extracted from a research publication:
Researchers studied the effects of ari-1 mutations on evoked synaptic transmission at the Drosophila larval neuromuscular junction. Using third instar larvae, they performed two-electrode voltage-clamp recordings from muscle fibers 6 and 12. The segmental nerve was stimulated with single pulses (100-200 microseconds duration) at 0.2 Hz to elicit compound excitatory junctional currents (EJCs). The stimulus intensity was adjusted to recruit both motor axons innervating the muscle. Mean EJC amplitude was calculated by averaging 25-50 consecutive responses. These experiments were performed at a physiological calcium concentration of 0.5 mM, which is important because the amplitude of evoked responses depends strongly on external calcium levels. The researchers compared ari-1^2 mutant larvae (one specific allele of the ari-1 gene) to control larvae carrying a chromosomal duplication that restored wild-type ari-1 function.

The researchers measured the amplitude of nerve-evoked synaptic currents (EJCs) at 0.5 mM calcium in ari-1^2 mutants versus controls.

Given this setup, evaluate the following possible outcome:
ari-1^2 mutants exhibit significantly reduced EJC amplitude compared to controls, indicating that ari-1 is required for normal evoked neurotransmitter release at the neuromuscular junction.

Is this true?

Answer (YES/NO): NO